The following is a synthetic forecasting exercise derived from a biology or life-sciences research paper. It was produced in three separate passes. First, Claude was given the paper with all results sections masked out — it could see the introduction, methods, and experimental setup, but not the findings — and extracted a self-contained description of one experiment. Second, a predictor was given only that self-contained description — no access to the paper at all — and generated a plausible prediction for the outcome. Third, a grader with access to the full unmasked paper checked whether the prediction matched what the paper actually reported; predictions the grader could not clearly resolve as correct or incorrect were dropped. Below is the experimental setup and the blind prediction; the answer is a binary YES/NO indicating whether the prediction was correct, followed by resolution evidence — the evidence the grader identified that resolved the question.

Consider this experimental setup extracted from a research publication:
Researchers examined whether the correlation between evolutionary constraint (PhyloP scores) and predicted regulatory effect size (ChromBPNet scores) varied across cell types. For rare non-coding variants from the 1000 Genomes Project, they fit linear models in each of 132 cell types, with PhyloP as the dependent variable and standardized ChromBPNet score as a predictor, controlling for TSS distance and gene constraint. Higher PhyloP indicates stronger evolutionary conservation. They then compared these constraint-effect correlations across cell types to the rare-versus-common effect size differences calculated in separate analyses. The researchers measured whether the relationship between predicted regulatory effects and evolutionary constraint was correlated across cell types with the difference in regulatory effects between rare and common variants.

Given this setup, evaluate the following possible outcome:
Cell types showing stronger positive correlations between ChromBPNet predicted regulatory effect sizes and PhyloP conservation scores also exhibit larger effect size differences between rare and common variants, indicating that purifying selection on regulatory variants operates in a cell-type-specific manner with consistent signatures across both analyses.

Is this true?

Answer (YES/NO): YES